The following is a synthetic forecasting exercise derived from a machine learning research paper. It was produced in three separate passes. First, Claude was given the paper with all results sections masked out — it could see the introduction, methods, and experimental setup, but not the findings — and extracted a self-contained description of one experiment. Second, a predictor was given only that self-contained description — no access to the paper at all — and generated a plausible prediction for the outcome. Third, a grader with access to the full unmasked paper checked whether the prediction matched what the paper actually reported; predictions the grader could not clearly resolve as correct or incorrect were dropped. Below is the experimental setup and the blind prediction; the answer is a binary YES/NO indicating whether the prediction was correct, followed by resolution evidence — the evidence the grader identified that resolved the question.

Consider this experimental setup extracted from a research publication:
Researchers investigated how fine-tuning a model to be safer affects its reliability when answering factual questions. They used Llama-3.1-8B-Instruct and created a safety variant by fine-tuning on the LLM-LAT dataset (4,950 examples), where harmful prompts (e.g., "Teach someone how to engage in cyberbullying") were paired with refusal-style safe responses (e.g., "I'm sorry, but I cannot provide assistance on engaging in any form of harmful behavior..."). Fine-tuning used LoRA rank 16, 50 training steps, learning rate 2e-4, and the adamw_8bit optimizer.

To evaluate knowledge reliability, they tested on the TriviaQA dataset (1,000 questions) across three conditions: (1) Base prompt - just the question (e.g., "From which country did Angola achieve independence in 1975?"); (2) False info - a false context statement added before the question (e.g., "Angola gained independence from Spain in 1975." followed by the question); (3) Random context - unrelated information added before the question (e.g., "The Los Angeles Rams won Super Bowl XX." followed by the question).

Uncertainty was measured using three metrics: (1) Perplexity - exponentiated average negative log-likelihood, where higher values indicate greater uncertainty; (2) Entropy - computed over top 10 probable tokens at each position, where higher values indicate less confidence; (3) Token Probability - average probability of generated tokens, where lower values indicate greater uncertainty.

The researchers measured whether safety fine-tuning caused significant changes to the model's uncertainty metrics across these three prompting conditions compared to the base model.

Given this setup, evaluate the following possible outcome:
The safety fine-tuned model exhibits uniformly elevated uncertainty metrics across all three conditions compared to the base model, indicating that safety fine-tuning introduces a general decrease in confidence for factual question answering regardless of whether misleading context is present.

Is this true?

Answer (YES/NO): NO